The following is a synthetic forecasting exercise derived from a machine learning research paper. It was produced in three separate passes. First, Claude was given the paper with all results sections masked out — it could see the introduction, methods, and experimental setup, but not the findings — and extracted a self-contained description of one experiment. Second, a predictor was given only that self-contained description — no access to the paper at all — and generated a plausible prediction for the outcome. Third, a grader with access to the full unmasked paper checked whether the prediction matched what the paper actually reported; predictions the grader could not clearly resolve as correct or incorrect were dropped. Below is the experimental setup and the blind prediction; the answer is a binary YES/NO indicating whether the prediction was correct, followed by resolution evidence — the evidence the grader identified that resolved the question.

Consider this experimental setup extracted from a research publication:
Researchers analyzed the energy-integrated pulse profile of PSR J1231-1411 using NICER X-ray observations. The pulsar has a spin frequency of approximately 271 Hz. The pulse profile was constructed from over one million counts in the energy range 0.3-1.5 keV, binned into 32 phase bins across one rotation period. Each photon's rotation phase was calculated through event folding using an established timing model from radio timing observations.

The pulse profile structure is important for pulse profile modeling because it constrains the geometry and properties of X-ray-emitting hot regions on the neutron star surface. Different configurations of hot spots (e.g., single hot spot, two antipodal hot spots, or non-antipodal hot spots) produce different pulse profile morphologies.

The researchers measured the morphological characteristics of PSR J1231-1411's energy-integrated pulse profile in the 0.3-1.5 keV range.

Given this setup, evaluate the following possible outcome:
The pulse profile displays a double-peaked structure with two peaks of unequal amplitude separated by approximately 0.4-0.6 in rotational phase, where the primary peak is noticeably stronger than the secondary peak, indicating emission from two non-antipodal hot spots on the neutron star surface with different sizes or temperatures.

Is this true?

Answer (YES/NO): YES